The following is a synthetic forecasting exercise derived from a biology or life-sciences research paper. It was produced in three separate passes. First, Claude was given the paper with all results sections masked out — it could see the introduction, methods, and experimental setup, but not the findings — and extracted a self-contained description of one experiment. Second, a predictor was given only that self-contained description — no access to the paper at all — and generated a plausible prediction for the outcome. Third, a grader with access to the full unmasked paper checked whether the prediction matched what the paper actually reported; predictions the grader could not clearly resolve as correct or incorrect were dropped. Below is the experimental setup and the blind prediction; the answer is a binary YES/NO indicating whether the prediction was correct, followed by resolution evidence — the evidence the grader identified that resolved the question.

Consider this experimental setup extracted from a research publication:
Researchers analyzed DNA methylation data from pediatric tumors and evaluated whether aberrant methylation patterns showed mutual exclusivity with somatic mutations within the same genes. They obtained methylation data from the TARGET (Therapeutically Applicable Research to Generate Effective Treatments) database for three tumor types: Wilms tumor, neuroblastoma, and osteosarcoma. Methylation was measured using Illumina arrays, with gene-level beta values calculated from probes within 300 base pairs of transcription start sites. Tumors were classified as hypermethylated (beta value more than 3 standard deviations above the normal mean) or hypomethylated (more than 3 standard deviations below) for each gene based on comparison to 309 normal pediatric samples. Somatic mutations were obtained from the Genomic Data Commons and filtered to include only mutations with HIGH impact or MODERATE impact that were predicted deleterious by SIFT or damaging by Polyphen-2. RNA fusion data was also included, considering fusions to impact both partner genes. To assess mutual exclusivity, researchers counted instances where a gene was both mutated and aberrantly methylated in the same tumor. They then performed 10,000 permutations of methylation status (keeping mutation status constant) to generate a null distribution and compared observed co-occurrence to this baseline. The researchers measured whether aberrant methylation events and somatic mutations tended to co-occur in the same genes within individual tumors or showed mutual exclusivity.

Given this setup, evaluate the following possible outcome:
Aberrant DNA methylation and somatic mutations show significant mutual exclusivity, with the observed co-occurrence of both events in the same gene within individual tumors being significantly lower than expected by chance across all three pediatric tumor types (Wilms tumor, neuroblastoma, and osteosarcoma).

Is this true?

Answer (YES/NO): NO